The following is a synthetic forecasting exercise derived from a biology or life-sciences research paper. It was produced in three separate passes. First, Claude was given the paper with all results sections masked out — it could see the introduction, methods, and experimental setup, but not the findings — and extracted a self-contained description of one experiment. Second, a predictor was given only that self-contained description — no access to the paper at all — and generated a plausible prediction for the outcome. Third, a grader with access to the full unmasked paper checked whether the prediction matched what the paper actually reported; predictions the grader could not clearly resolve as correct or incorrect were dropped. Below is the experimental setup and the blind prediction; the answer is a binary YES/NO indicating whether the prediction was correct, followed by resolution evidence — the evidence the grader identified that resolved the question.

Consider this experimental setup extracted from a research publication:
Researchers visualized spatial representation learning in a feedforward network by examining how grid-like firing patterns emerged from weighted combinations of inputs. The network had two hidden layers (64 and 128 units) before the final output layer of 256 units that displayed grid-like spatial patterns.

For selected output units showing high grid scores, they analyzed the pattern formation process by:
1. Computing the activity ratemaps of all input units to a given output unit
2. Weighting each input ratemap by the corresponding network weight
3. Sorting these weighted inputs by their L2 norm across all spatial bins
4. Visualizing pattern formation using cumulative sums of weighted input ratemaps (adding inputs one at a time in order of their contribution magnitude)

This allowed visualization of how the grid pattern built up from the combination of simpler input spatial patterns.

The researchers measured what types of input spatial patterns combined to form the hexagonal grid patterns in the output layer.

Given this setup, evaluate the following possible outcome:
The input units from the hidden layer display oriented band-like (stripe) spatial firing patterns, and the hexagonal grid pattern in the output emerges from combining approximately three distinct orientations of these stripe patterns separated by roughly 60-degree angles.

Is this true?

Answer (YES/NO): NO